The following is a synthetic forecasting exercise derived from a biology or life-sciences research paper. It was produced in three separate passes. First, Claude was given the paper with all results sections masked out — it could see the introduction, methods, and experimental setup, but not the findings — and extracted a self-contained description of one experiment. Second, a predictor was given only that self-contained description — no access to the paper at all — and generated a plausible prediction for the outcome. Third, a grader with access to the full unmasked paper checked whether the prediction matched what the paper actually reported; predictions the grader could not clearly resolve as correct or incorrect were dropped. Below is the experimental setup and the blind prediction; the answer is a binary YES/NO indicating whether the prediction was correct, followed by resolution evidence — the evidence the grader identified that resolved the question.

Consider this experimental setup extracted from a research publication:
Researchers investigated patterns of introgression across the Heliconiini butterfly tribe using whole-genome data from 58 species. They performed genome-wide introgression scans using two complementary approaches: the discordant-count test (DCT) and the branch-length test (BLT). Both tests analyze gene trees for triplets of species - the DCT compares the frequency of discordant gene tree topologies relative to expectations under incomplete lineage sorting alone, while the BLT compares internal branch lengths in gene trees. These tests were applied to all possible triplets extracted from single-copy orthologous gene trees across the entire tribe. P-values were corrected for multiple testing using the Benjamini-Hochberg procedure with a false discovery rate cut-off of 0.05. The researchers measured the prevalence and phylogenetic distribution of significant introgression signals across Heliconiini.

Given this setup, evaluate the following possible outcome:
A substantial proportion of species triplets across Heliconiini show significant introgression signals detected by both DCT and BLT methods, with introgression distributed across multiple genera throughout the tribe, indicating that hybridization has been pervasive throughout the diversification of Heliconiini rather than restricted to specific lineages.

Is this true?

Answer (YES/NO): NO